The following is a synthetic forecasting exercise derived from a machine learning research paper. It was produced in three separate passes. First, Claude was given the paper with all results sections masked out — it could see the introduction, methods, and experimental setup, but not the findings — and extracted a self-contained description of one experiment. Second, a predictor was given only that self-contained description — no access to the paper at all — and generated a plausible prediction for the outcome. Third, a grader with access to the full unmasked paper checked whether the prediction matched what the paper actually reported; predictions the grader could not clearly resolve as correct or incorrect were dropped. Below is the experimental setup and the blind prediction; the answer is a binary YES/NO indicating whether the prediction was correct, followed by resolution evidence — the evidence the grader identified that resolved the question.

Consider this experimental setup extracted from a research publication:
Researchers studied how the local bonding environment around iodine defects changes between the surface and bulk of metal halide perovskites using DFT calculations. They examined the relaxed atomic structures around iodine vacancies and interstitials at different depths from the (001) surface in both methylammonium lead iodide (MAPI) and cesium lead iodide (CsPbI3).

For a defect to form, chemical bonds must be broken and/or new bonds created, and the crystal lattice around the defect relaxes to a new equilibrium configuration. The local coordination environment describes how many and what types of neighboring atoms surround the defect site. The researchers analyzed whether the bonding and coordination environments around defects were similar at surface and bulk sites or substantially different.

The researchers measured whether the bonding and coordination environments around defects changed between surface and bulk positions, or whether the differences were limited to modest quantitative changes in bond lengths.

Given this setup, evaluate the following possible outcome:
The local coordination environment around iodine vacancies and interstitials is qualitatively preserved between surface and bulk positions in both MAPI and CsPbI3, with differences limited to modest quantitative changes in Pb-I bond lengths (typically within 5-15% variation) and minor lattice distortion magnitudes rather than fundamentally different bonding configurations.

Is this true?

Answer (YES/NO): NO